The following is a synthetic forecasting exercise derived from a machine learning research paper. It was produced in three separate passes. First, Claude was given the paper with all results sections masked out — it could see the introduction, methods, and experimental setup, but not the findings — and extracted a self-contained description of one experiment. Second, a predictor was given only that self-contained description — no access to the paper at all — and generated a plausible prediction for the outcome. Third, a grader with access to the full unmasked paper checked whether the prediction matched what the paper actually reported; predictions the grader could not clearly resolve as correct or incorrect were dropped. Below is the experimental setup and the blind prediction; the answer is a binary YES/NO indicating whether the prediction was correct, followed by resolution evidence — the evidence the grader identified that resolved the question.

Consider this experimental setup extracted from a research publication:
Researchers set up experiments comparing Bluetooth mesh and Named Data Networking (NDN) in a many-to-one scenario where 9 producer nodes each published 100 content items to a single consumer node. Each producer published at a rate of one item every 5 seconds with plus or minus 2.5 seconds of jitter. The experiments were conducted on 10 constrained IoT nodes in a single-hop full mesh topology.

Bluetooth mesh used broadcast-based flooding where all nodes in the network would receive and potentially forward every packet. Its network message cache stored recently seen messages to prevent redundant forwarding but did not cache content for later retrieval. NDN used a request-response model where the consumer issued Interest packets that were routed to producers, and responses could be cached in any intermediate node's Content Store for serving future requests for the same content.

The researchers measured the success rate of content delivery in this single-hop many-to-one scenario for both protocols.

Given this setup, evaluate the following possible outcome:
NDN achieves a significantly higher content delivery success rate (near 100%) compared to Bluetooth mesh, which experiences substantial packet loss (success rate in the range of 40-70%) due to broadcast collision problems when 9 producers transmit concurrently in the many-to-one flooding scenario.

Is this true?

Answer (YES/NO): NO